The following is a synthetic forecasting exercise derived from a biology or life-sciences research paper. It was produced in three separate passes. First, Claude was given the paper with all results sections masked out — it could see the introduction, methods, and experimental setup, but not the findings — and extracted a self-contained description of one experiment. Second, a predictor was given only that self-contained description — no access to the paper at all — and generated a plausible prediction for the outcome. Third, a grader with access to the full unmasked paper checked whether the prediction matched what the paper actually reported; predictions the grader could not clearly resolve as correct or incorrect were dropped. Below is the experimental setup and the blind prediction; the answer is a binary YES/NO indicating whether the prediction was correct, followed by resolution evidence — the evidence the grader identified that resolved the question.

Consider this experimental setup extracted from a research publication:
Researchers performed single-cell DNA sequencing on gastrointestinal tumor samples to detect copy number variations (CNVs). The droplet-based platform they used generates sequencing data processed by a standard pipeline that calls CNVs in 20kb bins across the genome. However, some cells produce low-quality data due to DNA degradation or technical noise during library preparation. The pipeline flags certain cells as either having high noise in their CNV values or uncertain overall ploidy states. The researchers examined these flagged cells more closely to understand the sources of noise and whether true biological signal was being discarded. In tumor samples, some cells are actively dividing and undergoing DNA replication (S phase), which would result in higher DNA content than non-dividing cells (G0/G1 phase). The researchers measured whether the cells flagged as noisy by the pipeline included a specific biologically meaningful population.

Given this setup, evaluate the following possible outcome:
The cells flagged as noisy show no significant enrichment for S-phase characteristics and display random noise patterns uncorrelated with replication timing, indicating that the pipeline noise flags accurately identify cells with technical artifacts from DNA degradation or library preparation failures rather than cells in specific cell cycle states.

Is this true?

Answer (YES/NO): NO